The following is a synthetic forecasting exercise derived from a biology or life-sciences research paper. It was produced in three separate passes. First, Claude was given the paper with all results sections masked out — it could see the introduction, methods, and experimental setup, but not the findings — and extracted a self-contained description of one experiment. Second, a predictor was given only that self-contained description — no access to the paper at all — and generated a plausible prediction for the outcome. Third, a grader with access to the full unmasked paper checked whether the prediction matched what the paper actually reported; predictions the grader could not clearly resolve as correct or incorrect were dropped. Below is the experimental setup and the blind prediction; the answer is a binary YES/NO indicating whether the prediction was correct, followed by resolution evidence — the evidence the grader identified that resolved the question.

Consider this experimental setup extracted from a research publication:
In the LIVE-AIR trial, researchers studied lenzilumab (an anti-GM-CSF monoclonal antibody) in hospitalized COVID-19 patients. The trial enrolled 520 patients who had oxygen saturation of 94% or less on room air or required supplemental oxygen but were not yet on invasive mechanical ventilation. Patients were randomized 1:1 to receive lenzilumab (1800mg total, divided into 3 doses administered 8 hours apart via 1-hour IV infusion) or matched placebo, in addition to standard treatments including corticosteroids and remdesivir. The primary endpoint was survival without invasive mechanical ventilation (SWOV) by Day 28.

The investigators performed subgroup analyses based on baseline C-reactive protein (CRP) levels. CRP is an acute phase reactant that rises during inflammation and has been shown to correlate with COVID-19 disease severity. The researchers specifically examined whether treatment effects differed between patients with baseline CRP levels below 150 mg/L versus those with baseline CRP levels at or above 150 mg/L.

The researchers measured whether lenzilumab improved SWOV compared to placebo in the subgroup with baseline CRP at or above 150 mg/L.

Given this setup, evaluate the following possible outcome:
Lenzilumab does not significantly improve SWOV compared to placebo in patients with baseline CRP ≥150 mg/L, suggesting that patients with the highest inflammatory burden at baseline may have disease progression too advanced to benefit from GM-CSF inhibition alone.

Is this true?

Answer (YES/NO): YES